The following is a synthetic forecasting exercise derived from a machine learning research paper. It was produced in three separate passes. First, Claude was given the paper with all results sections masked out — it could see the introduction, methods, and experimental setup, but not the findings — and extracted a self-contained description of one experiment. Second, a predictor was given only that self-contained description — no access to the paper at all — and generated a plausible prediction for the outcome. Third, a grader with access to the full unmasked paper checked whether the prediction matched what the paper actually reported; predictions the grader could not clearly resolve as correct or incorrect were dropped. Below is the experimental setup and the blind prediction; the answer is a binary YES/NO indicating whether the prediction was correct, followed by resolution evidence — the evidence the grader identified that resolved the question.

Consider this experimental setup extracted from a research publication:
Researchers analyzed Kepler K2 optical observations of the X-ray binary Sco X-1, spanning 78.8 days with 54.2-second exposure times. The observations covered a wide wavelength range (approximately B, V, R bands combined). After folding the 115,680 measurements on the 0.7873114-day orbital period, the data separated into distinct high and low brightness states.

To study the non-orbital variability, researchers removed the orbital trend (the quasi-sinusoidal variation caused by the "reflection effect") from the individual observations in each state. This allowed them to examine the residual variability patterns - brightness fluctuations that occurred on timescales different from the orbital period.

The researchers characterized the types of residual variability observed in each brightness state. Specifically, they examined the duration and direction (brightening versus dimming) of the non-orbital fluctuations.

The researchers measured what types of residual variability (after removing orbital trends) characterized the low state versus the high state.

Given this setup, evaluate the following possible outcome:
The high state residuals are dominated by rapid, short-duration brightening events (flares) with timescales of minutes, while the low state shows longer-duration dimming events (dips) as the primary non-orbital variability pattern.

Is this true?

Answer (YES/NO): NO